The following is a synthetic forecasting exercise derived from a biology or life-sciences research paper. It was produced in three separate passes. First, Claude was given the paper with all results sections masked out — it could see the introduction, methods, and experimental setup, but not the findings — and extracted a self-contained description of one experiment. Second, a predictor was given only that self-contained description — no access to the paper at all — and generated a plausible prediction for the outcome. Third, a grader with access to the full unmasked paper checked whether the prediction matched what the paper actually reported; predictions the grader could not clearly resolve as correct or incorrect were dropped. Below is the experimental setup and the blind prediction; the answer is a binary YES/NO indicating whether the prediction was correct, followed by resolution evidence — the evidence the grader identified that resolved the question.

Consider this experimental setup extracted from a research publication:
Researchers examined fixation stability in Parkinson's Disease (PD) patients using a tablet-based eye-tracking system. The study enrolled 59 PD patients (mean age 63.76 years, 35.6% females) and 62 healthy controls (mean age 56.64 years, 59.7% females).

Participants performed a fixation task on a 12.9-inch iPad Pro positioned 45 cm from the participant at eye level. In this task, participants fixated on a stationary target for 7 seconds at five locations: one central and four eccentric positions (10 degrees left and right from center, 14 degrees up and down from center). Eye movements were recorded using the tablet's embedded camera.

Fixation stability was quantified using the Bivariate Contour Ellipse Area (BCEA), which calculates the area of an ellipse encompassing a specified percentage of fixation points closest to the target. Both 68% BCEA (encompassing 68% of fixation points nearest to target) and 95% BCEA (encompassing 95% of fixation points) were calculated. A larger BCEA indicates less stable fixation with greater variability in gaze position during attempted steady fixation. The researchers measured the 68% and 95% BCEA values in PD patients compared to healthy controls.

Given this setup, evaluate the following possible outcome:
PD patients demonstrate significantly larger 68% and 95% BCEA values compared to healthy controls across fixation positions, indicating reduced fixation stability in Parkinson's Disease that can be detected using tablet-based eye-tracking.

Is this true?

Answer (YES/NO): NO